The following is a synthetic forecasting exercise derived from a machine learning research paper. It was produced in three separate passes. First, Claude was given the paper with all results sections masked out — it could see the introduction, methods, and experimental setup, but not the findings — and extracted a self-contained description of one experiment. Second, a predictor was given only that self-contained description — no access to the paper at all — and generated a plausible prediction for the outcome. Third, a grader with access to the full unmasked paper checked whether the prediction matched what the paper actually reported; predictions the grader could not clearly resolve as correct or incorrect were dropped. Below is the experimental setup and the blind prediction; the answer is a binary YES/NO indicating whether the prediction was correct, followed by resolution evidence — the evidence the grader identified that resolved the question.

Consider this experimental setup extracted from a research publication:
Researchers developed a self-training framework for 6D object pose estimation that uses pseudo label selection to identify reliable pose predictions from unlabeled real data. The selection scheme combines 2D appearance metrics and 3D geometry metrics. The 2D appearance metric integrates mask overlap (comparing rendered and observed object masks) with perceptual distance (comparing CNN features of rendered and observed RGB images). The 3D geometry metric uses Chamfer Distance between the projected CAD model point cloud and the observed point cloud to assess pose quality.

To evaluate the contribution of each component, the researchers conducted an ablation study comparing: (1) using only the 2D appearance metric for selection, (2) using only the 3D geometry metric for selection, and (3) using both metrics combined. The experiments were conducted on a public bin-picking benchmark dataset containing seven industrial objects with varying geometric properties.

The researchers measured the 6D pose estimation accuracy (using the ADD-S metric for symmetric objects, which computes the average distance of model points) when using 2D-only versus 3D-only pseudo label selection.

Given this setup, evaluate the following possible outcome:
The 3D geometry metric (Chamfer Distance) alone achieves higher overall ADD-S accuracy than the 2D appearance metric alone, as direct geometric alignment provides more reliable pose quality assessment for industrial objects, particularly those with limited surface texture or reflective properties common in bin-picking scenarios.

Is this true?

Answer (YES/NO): YES